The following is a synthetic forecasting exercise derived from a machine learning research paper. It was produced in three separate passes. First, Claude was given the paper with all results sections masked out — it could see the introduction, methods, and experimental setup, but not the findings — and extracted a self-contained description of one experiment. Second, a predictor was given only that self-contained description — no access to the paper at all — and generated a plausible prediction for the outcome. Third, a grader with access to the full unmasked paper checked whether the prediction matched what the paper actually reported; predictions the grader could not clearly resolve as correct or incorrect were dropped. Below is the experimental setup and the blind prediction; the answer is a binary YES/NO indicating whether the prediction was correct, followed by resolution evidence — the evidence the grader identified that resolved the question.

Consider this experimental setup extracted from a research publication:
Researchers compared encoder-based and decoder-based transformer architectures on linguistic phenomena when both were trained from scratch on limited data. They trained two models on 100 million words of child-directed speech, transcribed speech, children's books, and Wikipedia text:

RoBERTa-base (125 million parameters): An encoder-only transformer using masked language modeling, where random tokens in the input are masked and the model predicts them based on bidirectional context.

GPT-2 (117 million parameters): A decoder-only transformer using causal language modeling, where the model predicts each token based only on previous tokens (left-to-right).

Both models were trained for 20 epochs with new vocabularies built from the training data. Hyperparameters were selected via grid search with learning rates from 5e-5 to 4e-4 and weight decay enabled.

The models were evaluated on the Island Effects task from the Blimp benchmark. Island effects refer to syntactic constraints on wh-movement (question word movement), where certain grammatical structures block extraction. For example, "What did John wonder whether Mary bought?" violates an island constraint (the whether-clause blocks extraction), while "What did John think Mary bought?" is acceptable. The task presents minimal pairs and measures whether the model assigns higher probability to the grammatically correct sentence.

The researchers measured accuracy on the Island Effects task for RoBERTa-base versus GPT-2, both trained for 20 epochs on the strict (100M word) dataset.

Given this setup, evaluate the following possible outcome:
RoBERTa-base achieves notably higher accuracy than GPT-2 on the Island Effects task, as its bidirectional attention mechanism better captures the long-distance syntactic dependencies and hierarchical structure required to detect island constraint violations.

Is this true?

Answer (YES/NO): NO